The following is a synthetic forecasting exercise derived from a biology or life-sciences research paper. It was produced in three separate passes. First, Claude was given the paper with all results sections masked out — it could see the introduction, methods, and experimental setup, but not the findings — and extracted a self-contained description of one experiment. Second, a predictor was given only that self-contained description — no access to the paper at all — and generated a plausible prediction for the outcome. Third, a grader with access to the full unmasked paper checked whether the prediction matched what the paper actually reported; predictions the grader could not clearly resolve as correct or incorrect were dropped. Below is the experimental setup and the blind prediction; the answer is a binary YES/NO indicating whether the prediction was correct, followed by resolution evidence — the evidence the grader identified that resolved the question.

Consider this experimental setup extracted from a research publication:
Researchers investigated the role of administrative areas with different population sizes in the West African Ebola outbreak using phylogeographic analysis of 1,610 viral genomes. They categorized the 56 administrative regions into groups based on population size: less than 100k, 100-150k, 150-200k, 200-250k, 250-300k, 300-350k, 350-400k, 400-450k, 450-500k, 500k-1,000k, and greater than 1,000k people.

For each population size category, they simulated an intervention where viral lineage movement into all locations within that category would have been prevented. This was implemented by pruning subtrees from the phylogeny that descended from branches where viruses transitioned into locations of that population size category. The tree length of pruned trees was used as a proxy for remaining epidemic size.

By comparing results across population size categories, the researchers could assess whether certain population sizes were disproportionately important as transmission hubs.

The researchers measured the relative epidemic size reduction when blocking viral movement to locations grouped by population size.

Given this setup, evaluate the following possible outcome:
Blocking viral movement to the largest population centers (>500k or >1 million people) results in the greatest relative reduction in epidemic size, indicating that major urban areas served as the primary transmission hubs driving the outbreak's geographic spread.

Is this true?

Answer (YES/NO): YES